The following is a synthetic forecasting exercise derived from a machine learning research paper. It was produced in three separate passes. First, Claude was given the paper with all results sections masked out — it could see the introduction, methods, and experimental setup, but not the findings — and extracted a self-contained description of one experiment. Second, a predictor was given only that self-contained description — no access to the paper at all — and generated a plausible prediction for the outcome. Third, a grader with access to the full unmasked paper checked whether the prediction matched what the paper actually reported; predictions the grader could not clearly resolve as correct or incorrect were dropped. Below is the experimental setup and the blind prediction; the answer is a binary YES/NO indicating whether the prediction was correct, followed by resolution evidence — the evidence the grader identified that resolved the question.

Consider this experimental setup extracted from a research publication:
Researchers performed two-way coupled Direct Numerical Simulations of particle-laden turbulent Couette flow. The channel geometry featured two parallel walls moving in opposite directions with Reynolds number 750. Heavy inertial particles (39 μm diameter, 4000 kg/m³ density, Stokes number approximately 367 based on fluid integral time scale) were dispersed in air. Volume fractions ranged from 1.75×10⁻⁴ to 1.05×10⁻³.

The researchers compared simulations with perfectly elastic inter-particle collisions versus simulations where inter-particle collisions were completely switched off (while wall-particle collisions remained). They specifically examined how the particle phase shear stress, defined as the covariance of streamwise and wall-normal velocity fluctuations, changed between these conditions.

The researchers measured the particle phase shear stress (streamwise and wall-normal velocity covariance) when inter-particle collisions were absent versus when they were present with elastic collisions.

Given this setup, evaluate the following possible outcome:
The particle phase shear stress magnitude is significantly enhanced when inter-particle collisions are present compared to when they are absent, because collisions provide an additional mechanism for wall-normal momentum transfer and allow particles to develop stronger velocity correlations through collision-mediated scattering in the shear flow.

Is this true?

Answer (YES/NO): YES